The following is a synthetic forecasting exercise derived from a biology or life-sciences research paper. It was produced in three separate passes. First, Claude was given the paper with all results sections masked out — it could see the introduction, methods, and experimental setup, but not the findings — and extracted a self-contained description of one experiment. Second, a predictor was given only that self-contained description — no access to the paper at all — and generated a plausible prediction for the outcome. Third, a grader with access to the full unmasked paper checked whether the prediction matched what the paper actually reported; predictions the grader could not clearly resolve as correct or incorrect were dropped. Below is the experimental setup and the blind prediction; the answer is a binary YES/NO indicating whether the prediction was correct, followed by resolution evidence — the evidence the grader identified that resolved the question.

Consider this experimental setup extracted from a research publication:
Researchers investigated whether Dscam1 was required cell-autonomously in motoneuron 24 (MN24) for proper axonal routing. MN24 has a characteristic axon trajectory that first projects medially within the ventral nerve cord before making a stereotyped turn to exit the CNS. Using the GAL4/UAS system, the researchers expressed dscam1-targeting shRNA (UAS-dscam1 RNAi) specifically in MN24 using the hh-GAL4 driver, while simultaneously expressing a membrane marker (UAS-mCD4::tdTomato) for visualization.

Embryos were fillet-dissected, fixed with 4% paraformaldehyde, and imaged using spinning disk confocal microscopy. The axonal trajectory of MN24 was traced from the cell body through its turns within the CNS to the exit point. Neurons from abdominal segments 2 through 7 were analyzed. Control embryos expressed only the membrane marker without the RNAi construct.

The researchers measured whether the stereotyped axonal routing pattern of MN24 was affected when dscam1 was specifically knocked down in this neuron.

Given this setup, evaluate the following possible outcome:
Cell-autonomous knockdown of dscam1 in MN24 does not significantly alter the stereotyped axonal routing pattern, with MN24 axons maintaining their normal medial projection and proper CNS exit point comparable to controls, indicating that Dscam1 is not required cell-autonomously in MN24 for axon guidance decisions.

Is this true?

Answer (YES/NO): NO